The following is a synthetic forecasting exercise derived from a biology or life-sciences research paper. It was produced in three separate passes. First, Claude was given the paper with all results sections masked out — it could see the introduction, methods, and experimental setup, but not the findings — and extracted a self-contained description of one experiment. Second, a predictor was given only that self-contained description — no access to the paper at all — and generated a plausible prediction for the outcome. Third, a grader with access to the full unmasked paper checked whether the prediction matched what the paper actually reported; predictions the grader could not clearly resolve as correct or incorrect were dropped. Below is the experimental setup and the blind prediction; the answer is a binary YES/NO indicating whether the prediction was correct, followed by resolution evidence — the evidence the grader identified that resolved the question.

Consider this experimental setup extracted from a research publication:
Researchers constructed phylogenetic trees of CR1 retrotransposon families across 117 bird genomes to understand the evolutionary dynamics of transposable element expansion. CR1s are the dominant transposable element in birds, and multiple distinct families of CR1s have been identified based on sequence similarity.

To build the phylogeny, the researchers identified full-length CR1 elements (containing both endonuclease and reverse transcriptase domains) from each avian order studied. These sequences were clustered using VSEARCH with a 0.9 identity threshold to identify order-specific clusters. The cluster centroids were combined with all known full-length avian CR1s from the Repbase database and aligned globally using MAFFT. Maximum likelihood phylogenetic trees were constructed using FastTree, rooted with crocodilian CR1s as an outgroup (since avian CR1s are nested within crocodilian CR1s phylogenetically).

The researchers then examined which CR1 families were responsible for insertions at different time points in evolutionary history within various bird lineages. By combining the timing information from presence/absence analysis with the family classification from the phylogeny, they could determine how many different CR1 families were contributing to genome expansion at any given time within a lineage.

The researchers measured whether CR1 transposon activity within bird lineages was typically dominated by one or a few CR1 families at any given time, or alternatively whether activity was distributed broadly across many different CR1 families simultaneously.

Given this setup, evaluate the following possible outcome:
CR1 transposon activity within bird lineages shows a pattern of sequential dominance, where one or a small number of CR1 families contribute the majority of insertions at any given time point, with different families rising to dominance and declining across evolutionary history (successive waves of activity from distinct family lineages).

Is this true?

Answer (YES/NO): YES